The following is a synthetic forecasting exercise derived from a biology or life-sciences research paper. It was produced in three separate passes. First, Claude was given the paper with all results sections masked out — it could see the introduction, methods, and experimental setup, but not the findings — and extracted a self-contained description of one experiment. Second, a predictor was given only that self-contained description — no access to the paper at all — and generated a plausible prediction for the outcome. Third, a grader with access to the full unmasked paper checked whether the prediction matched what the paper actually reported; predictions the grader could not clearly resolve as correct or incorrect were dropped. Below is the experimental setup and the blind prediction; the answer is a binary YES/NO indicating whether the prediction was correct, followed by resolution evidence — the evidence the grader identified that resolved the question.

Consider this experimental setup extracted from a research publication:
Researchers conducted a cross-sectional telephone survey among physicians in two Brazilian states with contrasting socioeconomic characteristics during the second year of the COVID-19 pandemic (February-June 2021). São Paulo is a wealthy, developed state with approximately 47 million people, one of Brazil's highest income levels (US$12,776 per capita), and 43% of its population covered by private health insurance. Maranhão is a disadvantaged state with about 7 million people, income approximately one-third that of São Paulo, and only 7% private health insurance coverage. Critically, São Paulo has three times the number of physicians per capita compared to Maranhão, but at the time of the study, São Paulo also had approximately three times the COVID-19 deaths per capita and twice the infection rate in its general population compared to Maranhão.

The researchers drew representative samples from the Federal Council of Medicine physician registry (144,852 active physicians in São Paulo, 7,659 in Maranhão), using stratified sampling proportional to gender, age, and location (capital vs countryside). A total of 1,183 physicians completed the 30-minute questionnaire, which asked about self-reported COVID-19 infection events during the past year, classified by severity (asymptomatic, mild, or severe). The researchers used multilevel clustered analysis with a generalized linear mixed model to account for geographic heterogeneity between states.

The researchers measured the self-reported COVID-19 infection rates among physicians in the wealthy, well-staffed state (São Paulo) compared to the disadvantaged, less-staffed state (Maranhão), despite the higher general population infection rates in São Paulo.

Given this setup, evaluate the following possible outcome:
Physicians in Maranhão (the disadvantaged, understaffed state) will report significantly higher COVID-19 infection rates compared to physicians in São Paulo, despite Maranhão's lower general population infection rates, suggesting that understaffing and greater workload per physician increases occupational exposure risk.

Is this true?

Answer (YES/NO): YES